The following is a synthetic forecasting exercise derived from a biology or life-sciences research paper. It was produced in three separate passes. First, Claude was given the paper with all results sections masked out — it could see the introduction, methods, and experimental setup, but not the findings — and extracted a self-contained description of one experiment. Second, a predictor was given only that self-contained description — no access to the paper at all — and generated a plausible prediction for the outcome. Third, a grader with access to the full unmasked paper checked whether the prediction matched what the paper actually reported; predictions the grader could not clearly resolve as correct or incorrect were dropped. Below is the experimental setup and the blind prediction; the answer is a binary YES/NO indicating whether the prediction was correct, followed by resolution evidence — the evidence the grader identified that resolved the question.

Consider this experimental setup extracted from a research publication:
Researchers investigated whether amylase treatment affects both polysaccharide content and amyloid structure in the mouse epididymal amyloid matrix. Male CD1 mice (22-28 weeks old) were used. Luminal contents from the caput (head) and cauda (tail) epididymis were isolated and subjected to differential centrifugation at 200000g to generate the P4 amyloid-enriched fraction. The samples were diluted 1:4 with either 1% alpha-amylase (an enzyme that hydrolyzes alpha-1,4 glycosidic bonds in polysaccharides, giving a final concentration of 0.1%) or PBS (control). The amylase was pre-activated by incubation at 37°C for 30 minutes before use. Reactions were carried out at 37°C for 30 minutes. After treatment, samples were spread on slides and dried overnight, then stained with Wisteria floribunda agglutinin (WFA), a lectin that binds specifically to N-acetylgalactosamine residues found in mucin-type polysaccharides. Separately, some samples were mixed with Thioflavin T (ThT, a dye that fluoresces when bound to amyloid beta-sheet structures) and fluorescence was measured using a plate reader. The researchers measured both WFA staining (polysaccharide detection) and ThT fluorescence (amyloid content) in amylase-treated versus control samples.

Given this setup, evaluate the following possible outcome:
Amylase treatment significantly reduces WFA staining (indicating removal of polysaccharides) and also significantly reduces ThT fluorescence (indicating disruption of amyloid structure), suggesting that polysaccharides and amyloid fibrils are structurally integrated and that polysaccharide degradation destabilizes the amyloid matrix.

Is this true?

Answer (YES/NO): NO